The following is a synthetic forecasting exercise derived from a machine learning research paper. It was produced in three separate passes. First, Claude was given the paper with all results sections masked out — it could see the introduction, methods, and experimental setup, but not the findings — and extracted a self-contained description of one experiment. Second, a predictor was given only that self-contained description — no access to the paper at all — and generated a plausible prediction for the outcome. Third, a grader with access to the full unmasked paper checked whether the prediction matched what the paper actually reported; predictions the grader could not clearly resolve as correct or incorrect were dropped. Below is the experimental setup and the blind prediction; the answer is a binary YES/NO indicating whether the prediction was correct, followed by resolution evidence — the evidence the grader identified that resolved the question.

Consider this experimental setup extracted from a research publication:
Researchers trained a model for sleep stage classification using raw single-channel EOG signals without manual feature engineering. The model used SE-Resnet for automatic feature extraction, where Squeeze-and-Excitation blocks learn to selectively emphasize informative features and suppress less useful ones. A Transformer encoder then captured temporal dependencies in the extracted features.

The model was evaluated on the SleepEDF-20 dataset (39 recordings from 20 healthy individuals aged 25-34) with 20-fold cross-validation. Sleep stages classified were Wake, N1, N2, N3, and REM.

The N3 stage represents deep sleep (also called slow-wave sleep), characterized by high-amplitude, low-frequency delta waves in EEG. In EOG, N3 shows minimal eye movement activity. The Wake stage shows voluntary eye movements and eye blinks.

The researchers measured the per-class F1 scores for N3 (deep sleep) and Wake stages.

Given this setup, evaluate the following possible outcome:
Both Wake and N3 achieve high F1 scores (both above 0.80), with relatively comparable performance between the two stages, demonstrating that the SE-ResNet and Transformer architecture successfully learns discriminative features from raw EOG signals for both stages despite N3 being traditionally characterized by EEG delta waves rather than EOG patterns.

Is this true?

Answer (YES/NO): YES